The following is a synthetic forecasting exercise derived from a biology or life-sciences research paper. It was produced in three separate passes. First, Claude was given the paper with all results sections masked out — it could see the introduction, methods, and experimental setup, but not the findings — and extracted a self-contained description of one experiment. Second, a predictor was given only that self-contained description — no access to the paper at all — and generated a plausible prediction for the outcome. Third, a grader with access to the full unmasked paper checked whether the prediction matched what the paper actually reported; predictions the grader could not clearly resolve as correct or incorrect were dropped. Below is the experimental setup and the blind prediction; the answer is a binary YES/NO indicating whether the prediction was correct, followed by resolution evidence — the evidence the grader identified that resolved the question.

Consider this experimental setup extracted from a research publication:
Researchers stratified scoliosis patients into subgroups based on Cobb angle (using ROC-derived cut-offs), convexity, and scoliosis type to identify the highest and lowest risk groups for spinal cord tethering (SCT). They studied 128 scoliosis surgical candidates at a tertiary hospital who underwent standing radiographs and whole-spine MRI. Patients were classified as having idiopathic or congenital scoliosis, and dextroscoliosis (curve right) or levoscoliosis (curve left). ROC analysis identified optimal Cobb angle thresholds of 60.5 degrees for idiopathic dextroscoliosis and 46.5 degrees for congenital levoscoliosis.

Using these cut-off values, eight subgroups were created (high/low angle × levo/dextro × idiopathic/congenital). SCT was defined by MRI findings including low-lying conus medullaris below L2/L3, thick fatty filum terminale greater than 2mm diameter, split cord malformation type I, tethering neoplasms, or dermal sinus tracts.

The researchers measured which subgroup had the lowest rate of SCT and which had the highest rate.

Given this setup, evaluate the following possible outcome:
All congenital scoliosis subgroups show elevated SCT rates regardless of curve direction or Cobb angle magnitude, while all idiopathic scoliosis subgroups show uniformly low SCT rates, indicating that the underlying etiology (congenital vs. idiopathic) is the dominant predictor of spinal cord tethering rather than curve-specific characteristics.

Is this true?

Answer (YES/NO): NO